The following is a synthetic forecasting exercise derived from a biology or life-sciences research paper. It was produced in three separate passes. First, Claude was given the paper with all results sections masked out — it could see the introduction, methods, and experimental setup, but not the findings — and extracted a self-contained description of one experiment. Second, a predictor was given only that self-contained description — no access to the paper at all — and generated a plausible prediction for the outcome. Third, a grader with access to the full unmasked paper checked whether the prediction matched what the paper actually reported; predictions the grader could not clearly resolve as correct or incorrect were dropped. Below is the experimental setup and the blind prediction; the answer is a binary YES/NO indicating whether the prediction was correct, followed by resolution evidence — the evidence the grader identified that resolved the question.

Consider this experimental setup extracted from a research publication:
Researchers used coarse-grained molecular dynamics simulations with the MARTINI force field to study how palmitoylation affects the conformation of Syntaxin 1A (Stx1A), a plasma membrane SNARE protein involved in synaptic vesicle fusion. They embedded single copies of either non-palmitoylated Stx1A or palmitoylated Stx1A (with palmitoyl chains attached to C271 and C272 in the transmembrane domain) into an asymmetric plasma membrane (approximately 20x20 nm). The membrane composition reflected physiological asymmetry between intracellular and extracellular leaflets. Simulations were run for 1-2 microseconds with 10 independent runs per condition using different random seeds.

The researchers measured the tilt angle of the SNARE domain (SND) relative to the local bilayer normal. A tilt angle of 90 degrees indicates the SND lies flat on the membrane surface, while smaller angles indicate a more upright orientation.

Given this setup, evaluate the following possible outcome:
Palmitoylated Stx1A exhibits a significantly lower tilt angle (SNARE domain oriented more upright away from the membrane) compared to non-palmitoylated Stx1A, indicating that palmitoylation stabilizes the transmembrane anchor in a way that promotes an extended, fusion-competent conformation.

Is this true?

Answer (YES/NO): YES